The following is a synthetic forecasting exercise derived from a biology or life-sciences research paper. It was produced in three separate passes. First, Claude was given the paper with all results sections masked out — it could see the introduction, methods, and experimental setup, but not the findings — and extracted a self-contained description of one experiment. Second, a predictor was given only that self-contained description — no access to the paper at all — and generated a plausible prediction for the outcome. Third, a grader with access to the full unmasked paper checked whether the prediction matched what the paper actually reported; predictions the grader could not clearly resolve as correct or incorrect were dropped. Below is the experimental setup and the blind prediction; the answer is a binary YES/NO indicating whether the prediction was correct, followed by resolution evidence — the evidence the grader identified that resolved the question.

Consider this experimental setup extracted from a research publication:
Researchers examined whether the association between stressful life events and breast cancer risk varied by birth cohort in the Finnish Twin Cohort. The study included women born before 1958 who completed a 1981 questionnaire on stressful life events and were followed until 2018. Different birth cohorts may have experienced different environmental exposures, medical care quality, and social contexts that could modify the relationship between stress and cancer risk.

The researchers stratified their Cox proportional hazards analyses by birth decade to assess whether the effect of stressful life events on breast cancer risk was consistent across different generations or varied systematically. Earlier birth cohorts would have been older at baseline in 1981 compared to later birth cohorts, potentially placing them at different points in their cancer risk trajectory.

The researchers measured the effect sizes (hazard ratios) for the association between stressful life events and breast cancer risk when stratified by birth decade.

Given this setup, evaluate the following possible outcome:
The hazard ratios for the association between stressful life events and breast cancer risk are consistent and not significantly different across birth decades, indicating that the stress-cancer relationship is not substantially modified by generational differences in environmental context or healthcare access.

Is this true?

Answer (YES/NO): NO